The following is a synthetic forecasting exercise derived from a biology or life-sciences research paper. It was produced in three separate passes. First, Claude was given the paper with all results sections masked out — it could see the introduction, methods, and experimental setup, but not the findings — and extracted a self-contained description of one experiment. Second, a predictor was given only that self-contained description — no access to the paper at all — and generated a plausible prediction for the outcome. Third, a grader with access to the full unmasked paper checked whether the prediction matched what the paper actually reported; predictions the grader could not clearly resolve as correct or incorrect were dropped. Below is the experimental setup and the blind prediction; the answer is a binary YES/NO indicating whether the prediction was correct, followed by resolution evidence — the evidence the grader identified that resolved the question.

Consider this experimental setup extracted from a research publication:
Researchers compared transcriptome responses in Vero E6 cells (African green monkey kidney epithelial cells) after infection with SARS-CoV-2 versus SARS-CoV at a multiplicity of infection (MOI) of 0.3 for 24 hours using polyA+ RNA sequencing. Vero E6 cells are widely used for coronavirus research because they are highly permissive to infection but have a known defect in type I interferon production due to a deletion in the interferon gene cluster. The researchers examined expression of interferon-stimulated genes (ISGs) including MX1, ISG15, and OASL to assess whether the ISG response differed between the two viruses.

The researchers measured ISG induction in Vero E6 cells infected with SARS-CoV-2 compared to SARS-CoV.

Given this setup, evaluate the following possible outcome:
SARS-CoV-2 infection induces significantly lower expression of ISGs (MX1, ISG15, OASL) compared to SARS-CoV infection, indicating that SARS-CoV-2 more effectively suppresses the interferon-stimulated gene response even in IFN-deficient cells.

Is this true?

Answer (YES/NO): NO